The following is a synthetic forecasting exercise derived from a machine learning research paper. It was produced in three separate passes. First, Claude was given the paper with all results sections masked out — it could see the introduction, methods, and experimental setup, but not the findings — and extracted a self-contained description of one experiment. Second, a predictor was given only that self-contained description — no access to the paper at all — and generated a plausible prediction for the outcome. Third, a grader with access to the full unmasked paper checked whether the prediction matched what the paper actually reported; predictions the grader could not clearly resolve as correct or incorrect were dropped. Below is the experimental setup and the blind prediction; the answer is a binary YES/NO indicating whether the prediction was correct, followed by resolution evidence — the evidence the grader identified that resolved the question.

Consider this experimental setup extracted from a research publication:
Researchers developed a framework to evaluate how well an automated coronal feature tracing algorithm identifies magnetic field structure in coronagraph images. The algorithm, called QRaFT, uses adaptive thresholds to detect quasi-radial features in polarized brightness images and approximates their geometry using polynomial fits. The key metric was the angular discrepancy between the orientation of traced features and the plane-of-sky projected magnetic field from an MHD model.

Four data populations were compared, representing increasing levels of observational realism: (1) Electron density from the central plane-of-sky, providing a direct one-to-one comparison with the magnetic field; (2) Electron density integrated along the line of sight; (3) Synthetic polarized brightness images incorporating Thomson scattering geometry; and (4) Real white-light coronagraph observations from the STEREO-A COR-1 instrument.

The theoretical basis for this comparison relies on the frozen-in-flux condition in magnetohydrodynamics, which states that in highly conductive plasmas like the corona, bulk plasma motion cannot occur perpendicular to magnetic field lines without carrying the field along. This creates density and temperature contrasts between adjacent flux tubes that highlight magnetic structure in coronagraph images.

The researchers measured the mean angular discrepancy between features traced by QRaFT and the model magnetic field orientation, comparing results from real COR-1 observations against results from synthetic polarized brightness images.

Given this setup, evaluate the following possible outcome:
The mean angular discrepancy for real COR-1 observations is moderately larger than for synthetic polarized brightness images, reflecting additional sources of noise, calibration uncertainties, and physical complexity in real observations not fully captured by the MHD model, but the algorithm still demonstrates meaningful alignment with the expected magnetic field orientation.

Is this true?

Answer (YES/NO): YES